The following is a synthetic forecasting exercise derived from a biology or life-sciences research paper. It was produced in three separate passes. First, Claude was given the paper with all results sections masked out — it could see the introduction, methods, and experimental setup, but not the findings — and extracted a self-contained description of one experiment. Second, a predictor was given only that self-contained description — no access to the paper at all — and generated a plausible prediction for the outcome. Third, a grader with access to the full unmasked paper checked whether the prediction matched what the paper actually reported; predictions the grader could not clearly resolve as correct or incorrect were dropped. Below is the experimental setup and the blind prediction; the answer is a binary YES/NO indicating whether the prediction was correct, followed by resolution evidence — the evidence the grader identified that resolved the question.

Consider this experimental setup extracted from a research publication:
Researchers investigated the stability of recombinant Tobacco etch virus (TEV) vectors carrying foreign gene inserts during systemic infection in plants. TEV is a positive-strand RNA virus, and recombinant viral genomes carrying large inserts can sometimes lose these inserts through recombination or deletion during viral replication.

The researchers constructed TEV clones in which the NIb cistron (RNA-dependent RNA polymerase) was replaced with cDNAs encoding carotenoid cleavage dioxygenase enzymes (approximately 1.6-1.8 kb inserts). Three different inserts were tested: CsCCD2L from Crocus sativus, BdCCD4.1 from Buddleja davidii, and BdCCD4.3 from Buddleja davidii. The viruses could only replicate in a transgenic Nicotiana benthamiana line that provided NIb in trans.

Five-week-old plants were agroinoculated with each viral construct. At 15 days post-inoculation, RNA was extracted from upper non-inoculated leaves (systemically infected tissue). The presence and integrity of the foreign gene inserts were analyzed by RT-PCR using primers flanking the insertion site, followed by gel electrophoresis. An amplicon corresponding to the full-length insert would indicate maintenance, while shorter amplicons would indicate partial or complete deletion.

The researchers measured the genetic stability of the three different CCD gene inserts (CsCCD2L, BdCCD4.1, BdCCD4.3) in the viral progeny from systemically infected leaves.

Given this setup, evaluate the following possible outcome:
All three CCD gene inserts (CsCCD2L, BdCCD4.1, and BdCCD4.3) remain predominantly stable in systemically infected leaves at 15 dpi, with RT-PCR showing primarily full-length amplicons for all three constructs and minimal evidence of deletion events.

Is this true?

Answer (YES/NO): NO